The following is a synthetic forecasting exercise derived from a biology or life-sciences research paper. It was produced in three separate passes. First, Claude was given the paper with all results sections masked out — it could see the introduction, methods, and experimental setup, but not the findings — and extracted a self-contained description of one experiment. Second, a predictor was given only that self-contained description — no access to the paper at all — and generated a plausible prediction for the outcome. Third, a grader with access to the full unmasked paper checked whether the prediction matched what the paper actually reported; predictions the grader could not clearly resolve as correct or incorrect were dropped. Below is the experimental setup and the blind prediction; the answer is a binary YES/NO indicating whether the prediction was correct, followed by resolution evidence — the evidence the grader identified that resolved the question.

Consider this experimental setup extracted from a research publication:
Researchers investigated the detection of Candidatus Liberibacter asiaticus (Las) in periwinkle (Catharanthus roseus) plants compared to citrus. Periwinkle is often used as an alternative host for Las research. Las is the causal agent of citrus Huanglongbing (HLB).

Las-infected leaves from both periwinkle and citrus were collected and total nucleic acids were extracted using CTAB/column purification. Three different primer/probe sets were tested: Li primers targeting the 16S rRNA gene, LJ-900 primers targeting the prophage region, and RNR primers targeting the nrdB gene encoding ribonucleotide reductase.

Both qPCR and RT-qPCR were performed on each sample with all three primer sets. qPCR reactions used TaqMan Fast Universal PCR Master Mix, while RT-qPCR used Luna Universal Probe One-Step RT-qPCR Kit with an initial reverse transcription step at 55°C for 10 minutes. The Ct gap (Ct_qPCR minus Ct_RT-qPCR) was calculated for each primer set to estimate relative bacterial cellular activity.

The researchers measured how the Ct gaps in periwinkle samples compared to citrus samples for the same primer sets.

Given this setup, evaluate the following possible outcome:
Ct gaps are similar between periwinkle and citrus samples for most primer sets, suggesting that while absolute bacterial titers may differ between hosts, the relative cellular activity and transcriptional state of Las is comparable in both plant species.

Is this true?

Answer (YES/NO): YES